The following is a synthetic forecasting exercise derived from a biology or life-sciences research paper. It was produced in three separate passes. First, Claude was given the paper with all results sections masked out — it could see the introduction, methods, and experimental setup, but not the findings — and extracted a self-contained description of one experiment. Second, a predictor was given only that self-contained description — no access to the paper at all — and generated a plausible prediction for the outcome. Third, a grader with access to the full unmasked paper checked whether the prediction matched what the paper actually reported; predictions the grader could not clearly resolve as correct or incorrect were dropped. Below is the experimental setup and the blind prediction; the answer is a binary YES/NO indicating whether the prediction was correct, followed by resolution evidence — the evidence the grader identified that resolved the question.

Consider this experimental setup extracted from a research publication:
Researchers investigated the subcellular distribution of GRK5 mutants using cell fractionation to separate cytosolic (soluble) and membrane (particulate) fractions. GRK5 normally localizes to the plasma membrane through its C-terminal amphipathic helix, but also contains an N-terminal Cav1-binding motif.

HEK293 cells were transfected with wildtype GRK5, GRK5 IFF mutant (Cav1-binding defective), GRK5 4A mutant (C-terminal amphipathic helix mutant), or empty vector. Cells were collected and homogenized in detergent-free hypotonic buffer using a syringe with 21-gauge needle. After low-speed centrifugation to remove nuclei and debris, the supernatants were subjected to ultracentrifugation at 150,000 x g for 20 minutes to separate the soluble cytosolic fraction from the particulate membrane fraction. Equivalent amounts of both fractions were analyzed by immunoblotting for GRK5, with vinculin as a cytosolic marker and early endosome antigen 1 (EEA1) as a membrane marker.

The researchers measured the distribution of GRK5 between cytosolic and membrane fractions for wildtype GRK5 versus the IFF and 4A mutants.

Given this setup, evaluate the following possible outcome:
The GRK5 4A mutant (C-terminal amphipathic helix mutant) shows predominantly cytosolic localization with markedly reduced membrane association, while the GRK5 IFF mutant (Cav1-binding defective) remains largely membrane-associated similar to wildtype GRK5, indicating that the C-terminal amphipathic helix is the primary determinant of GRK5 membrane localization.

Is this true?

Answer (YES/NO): NO